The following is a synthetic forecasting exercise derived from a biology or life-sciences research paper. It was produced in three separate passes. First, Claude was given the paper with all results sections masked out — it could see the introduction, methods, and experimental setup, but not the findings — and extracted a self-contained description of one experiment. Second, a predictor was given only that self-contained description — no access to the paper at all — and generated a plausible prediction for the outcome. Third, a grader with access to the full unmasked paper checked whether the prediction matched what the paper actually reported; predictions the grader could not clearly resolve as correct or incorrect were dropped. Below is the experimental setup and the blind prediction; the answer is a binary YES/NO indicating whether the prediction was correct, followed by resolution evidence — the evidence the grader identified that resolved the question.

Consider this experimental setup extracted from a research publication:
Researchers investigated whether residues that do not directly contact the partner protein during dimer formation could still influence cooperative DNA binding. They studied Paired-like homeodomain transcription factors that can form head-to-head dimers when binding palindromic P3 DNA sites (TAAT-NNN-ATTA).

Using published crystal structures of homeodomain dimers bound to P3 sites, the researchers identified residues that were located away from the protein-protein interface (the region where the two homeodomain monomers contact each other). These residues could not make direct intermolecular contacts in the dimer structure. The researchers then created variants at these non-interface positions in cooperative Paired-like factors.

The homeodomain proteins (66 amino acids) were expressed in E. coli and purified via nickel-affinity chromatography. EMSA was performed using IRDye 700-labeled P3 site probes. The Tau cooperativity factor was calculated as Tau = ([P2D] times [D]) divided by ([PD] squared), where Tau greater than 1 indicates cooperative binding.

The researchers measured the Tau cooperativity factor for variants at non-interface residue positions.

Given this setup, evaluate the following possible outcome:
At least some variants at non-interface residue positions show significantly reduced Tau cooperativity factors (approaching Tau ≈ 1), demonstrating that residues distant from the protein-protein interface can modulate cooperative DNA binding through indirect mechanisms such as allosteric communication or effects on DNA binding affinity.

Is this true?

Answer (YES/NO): NO